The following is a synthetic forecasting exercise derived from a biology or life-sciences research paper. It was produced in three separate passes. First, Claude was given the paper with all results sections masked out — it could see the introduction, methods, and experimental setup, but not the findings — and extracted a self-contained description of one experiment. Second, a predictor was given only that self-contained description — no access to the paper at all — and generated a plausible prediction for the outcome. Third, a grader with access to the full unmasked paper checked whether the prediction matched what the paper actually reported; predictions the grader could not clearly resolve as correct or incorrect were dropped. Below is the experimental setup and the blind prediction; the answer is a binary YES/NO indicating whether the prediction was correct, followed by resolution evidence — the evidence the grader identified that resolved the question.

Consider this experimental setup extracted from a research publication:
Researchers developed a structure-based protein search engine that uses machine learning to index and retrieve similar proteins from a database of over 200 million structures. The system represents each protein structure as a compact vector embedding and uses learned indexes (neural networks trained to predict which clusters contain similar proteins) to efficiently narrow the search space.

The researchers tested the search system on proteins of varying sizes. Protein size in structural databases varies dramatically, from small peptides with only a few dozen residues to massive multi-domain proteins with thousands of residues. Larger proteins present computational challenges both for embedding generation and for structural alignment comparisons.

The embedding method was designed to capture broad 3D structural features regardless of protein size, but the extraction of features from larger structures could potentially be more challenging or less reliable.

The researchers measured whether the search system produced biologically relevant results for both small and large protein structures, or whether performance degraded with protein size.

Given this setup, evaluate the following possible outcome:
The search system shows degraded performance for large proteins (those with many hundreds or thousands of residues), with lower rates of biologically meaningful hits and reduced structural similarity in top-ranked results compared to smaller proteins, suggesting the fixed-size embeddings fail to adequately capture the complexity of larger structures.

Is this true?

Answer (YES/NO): NO